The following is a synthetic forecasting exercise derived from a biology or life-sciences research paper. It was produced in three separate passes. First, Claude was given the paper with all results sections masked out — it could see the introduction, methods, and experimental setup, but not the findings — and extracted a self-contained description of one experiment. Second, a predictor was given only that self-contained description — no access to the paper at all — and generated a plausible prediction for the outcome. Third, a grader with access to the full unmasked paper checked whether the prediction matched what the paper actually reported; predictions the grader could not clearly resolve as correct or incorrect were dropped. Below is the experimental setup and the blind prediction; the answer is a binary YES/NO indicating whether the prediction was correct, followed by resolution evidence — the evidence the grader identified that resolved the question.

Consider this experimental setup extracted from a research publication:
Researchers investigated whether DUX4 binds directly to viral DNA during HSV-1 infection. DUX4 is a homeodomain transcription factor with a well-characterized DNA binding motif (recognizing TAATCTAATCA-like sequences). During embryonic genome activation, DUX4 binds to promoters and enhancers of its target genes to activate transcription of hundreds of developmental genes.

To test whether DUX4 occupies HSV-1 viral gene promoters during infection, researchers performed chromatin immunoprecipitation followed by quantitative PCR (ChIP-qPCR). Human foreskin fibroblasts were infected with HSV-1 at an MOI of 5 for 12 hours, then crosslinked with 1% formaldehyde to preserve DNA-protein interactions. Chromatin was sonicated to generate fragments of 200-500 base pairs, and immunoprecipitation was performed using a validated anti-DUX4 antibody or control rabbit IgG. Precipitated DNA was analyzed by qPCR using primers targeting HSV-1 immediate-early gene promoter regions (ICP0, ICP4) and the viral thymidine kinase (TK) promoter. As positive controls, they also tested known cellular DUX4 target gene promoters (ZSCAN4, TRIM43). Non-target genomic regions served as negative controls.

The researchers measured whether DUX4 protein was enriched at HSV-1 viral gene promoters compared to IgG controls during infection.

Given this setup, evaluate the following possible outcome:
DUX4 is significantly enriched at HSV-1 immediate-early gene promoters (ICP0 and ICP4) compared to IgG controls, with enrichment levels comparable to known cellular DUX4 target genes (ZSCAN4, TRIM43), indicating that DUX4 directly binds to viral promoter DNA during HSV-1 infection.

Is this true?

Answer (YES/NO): NO